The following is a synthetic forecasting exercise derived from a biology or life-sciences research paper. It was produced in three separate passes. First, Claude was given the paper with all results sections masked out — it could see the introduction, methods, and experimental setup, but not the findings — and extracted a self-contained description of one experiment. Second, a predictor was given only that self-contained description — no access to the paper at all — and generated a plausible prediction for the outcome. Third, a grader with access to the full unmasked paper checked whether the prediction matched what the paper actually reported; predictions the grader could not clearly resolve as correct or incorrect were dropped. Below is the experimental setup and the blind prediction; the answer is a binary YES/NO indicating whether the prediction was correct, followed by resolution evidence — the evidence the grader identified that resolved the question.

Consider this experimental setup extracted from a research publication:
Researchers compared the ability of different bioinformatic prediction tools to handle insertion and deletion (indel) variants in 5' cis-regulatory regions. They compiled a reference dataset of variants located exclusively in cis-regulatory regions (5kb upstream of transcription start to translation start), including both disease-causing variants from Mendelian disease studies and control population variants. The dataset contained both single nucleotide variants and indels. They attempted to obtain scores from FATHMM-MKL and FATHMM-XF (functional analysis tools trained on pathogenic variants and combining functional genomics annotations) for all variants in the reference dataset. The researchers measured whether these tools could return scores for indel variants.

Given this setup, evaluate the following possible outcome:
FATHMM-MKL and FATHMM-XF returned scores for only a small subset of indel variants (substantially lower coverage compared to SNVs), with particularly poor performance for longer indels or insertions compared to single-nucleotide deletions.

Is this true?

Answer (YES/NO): NO